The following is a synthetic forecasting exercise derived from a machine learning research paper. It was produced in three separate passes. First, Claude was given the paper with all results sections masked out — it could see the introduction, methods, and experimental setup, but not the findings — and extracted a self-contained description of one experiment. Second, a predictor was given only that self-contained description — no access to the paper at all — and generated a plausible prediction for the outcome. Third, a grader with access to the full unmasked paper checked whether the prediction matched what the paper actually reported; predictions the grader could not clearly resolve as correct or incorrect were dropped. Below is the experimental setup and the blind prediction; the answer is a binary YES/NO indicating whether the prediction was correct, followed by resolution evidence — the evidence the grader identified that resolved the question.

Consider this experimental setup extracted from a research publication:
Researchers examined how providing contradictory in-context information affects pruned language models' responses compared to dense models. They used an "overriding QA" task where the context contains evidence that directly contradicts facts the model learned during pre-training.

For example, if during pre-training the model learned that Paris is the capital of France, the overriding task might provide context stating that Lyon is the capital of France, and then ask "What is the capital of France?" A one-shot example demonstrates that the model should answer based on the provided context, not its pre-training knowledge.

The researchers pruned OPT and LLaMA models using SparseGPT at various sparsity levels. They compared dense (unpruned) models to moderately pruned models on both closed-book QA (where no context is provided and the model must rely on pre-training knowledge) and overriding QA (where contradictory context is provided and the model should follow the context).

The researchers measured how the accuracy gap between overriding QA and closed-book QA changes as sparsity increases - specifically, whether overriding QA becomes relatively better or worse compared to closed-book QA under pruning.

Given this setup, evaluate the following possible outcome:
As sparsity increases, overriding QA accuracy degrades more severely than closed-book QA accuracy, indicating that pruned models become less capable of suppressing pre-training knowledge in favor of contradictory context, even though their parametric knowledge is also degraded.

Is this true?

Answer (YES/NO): NO